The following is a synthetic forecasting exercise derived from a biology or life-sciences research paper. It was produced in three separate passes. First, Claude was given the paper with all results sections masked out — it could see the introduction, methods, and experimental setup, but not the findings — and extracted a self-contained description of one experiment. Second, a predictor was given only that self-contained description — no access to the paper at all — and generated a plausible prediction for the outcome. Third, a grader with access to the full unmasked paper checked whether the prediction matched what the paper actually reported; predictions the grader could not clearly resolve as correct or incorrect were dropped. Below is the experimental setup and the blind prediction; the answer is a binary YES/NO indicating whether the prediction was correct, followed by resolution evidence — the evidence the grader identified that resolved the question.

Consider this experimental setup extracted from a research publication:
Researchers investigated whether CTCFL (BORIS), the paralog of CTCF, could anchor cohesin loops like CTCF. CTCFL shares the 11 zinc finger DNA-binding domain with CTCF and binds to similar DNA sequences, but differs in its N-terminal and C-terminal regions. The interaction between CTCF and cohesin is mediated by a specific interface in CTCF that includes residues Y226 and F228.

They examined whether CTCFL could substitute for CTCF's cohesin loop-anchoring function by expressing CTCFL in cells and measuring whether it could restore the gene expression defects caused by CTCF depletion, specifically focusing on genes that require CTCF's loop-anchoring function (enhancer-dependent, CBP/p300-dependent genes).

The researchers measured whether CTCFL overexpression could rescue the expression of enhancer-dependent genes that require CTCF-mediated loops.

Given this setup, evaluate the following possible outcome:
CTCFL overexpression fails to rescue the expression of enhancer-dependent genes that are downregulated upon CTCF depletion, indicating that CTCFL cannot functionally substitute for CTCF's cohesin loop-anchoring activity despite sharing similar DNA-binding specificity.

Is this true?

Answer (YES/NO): YES